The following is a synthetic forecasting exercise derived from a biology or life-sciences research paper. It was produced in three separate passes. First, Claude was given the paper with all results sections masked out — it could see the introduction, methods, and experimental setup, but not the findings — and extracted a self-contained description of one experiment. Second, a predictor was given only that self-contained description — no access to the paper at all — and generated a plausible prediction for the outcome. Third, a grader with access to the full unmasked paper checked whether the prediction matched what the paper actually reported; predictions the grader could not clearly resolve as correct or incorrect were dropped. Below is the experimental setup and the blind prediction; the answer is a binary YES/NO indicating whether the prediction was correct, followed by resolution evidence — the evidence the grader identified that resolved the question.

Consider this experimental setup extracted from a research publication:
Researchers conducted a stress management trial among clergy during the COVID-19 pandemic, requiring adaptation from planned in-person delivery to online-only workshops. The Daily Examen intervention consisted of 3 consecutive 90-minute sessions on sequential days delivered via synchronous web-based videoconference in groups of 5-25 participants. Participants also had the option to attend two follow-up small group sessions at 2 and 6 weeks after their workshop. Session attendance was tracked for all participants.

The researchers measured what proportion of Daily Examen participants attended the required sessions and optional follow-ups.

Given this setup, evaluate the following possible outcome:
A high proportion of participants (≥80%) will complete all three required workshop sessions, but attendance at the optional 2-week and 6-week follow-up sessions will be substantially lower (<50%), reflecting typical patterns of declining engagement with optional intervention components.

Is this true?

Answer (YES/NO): NO